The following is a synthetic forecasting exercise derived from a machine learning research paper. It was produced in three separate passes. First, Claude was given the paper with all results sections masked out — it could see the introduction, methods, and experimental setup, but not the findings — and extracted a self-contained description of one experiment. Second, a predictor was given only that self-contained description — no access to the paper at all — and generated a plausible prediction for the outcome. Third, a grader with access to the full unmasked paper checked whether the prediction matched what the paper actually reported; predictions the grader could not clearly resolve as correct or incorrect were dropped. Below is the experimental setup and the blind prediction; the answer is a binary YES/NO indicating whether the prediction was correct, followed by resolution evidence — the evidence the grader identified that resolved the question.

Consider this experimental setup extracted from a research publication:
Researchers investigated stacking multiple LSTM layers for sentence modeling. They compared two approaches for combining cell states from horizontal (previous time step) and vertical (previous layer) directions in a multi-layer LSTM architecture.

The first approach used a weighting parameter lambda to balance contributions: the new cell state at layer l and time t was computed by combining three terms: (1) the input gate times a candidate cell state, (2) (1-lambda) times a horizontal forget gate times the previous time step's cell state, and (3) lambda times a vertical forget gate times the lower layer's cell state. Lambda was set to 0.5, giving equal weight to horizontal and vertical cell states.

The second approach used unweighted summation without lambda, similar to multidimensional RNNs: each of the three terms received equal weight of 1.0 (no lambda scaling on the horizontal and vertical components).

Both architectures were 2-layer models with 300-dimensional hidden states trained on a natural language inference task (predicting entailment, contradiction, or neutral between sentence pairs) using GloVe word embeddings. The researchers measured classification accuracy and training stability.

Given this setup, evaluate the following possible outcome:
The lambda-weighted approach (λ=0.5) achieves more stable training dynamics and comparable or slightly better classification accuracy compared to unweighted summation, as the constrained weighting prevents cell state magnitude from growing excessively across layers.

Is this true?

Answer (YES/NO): YES